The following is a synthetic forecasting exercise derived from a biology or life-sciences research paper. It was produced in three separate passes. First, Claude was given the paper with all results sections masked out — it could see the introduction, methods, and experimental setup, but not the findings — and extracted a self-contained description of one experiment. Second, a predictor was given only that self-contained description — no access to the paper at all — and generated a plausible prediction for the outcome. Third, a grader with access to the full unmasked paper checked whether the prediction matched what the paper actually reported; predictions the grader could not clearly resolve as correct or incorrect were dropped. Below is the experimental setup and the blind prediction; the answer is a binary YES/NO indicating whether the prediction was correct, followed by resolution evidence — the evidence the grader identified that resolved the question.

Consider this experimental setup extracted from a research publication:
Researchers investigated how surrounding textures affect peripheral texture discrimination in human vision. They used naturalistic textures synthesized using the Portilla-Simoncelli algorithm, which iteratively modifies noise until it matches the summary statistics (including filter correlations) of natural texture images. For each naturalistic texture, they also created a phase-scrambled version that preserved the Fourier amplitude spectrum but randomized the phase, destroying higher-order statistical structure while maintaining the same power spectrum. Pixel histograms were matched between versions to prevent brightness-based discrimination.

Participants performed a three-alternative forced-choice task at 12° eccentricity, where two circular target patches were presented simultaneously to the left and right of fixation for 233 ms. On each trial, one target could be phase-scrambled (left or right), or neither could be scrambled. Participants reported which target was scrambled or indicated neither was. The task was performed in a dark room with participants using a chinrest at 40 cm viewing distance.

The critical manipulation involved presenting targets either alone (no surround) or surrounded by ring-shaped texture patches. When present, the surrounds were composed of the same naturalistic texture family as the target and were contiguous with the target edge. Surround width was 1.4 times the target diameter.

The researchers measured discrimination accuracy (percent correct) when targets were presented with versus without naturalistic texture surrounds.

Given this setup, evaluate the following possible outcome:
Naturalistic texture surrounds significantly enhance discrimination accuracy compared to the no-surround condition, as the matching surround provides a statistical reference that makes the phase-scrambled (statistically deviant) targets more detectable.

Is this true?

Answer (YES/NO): NO